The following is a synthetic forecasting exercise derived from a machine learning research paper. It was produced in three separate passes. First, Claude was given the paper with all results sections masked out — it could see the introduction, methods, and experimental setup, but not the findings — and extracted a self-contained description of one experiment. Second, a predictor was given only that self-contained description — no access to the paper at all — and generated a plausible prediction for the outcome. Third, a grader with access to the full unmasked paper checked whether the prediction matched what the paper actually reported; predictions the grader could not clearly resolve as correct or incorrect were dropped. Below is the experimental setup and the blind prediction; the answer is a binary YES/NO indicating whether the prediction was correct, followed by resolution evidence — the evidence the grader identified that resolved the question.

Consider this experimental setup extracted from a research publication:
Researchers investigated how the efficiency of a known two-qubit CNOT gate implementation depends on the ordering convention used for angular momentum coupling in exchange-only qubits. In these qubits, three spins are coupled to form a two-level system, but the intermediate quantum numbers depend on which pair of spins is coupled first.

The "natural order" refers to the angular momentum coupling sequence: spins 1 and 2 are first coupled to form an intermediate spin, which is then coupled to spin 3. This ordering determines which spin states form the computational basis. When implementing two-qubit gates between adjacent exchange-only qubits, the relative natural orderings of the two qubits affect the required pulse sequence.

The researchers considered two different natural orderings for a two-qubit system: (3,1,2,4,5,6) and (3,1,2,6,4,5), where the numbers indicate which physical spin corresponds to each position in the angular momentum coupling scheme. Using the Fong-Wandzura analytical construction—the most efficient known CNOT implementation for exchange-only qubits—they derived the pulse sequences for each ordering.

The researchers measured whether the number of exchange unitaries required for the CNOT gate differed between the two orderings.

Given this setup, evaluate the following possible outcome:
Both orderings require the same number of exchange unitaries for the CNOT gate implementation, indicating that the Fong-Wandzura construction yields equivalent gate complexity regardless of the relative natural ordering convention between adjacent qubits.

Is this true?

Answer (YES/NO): NO